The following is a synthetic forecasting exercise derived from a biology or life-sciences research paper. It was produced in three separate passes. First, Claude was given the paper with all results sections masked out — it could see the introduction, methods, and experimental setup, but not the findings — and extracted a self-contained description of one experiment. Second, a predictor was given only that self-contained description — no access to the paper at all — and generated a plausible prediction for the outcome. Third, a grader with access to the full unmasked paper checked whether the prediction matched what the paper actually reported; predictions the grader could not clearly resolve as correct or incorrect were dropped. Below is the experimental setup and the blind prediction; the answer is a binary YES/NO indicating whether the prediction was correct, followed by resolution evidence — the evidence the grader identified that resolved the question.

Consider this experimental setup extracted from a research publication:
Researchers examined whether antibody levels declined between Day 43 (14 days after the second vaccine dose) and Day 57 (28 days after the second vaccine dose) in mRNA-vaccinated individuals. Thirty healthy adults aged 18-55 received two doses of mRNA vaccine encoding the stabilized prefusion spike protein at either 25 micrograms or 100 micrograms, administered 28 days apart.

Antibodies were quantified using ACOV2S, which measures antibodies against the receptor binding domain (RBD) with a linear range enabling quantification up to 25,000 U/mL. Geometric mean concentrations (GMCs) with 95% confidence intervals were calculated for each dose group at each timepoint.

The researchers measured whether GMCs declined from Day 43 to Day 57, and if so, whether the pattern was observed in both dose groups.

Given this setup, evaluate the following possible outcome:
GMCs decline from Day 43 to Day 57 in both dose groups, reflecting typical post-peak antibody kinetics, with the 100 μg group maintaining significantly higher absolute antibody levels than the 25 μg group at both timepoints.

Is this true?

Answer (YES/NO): NO